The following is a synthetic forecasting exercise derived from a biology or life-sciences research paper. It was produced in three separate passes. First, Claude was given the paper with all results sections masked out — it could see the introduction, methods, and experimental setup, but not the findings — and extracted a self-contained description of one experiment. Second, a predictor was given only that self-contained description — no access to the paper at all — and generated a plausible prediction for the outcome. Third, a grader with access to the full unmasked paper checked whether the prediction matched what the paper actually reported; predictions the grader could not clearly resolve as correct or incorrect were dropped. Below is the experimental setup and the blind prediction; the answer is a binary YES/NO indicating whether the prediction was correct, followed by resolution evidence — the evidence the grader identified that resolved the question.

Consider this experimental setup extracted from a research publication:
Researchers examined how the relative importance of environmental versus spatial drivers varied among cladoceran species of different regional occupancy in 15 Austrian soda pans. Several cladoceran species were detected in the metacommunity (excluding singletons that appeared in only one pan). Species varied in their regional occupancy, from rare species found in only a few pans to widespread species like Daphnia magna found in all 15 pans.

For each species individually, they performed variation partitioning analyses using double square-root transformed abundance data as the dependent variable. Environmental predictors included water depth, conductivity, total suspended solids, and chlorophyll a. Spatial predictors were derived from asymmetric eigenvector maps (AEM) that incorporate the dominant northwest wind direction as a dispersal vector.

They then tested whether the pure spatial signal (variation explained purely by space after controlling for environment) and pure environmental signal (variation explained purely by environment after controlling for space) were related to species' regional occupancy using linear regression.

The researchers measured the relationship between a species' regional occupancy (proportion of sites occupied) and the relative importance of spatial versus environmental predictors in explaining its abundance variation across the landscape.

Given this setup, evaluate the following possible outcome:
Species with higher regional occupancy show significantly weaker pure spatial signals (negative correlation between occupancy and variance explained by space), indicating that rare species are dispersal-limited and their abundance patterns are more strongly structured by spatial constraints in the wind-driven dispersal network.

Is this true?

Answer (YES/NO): NO